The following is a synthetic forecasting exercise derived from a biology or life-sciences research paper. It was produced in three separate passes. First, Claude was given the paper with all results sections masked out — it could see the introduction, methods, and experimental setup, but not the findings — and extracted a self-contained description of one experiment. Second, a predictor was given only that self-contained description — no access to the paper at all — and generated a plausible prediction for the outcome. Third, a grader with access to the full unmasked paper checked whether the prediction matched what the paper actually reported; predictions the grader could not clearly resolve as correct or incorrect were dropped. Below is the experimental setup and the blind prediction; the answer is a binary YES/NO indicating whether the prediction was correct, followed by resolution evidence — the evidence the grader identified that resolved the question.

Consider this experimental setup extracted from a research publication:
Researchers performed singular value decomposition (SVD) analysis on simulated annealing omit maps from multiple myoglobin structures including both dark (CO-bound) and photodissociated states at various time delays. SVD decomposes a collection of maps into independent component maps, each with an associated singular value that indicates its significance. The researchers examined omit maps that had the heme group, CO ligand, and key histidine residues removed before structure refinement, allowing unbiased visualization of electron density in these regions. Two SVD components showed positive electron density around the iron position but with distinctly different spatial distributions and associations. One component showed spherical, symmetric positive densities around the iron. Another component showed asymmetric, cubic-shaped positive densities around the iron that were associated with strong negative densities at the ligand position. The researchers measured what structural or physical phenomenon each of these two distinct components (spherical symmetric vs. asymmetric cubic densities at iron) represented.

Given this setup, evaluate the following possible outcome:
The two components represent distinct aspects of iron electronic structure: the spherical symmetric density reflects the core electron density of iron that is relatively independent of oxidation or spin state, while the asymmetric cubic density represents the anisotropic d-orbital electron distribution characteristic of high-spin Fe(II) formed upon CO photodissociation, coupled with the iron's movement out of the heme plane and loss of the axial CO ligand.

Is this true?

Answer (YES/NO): NO